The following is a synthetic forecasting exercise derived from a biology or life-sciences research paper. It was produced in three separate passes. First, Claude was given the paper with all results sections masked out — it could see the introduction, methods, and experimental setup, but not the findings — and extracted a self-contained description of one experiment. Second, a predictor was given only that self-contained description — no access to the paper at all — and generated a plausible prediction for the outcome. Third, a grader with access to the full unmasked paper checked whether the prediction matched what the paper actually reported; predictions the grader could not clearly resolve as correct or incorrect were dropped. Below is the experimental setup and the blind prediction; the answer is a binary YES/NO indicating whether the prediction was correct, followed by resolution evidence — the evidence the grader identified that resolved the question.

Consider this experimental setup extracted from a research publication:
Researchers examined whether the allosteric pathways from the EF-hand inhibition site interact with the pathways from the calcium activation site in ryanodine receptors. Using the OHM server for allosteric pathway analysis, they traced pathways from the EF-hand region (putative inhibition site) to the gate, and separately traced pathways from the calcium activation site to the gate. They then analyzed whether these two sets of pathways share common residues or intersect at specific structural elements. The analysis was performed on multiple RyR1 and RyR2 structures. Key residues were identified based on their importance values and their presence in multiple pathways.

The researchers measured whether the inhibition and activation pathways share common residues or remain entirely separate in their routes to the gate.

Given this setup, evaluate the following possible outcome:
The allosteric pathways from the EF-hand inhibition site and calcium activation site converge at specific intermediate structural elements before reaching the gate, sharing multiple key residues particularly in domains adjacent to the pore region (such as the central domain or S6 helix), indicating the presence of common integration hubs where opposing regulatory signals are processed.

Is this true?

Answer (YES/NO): NO